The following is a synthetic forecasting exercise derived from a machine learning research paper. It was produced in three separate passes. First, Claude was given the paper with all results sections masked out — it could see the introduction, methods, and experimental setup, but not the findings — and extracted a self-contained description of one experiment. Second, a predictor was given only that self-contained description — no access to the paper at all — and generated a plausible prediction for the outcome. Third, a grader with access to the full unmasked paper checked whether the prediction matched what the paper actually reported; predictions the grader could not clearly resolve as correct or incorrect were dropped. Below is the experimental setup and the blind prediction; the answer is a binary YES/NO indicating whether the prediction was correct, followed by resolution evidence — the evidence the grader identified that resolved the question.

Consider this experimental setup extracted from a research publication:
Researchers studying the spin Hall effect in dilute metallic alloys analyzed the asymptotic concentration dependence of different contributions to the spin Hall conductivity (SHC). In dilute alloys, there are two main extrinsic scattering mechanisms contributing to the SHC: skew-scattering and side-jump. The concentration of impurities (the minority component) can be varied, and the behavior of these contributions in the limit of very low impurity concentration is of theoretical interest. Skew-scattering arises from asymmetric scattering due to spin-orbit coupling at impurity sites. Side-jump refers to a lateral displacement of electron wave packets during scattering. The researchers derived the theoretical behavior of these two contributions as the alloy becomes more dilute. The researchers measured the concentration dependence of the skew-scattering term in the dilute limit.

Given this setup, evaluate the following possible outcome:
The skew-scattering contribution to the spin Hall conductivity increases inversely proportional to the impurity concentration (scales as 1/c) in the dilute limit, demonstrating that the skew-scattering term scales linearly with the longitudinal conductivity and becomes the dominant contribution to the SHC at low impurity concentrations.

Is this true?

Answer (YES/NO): YES